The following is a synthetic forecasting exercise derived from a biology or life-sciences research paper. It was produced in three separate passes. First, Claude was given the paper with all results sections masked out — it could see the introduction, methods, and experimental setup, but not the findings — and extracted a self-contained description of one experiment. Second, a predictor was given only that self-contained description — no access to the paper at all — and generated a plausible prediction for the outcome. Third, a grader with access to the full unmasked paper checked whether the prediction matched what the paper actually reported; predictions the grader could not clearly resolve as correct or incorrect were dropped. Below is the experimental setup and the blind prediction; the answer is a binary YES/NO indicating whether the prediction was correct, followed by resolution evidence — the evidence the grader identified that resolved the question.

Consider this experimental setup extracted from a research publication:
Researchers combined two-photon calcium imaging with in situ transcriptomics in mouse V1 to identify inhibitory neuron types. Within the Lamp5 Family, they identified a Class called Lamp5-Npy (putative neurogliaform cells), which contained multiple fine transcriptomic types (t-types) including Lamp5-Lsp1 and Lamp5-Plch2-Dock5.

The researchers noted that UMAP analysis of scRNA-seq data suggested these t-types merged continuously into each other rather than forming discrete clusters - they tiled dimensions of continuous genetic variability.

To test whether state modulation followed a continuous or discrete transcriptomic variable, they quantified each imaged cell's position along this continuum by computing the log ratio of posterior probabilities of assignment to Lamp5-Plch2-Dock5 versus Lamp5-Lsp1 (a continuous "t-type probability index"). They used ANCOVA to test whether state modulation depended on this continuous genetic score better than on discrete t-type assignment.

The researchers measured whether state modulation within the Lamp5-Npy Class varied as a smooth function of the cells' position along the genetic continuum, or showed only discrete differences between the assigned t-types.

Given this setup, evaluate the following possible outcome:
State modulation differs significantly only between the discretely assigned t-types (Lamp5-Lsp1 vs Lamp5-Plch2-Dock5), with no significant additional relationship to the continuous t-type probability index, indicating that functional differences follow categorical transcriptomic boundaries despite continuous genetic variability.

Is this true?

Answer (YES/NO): NO